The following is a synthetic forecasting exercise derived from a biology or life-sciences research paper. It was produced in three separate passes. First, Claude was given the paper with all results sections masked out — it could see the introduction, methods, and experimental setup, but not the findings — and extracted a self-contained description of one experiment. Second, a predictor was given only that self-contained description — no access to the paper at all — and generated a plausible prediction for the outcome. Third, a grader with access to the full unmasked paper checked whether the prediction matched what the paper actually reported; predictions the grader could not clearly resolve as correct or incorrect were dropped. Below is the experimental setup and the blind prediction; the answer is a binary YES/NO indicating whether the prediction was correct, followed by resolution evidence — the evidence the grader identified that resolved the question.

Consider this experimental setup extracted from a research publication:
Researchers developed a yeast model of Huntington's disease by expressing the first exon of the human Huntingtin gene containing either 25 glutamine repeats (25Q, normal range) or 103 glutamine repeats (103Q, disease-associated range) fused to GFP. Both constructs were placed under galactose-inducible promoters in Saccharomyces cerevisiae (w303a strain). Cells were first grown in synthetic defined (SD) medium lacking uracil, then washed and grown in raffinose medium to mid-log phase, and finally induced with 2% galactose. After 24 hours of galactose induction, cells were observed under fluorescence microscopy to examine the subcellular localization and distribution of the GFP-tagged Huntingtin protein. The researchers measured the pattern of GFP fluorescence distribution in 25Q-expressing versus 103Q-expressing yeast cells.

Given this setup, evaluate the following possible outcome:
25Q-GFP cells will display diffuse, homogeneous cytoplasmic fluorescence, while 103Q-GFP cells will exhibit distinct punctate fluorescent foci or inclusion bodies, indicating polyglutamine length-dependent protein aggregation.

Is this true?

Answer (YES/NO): YES